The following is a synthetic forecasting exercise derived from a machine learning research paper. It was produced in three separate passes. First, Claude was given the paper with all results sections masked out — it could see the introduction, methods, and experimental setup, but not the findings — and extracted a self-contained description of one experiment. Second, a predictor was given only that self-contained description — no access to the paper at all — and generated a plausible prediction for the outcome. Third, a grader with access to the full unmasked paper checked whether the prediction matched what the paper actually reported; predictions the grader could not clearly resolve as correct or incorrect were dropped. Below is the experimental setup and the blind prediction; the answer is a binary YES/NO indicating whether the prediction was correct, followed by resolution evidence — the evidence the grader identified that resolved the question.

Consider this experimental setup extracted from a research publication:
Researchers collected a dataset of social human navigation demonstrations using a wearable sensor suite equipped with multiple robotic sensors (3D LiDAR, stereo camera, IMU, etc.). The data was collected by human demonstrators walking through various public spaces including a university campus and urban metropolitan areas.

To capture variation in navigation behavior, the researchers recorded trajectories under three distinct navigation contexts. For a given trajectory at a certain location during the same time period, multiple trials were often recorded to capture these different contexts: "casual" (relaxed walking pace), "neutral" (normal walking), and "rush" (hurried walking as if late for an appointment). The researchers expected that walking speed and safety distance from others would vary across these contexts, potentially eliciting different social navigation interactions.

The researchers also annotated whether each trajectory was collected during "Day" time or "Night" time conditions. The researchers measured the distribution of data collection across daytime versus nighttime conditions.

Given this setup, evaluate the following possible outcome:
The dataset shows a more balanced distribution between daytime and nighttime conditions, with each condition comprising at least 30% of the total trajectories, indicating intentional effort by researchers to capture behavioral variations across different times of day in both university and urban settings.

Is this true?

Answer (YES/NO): YES